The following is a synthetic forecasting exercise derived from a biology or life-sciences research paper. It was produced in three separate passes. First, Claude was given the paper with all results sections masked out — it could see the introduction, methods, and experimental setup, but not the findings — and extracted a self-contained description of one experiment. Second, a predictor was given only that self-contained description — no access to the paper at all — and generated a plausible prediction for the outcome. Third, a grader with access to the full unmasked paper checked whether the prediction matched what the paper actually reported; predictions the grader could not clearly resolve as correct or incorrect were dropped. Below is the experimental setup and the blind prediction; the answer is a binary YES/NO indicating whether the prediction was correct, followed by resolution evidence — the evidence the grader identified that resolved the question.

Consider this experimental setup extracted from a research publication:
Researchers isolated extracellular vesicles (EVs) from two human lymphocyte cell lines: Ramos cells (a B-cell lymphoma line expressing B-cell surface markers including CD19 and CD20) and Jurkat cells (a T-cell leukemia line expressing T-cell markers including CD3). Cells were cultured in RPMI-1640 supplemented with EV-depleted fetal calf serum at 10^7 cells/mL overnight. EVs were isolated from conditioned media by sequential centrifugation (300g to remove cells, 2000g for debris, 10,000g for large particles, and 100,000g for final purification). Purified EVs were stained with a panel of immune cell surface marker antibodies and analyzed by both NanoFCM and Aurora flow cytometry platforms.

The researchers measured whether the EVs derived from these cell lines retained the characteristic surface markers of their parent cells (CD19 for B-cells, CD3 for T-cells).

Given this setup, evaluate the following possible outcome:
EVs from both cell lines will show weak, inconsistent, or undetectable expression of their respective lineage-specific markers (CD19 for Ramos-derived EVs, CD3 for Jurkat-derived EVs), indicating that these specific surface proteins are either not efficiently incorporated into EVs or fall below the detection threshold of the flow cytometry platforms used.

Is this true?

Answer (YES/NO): NO